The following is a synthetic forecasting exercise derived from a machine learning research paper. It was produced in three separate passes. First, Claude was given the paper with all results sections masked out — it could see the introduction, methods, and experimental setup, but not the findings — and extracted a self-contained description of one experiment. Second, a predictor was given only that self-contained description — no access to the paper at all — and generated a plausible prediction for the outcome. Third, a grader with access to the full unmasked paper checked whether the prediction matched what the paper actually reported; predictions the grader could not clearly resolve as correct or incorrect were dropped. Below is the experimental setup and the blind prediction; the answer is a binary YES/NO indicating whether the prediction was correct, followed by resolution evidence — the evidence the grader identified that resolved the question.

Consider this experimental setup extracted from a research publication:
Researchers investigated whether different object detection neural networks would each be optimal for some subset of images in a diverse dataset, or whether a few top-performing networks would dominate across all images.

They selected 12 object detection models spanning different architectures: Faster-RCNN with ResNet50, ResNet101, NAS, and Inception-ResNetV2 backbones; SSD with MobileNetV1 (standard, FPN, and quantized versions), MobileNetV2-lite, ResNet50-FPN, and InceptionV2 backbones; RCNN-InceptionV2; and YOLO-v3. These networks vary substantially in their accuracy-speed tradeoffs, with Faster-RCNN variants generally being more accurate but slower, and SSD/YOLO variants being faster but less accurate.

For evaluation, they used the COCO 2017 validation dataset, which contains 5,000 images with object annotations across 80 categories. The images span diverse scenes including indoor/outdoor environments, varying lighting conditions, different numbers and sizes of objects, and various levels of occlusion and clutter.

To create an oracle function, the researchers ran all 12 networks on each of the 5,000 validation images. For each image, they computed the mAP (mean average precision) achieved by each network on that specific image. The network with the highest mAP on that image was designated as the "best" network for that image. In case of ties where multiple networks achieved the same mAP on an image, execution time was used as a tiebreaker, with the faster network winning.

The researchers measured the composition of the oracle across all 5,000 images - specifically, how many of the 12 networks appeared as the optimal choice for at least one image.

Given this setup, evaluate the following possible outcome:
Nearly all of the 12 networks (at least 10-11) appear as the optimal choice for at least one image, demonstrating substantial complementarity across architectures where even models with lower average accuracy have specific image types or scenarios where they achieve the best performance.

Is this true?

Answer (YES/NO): YES